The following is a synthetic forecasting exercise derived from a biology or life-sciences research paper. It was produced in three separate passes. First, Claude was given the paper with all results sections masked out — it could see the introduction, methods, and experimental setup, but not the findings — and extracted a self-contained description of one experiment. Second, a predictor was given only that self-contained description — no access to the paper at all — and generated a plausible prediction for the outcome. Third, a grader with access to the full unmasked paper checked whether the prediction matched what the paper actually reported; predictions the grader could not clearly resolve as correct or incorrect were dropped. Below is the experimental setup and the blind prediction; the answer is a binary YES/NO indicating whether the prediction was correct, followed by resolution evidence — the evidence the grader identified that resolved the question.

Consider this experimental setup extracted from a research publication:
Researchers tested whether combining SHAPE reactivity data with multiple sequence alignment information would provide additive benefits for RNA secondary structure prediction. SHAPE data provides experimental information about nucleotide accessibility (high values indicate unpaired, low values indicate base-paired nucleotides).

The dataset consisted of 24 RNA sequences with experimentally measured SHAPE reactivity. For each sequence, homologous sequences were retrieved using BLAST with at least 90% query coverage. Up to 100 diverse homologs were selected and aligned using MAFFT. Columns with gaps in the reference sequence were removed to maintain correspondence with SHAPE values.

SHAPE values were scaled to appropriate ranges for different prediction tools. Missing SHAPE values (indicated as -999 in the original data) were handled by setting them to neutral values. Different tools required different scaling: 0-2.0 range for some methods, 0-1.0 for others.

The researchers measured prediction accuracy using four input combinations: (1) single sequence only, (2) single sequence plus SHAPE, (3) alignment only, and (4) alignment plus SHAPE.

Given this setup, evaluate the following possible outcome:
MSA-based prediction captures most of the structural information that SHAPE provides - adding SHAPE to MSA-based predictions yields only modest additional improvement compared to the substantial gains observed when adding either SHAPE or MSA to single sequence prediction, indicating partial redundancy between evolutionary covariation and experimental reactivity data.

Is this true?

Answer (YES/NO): NO